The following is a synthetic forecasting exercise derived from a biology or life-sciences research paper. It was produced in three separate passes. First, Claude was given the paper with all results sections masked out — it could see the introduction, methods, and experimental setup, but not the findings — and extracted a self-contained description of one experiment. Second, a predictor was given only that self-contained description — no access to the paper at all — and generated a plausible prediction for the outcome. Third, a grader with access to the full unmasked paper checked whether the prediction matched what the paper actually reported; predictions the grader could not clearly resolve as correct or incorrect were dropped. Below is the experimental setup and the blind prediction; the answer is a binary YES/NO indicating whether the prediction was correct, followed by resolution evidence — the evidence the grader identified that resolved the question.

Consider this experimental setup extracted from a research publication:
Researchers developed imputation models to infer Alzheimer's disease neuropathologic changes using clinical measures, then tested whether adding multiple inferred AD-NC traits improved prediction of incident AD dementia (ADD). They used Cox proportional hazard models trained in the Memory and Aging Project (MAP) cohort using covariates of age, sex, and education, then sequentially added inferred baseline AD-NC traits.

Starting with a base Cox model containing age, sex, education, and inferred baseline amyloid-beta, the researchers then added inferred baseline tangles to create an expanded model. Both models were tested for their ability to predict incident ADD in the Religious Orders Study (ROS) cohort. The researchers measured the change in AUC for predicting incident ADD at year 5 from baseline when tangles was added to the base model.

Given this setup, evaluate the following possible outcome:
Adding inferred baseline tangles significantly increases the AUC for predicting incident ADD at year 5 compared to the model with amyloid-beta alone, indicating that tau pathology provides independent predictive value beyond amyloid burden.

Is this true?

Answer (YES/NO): NO